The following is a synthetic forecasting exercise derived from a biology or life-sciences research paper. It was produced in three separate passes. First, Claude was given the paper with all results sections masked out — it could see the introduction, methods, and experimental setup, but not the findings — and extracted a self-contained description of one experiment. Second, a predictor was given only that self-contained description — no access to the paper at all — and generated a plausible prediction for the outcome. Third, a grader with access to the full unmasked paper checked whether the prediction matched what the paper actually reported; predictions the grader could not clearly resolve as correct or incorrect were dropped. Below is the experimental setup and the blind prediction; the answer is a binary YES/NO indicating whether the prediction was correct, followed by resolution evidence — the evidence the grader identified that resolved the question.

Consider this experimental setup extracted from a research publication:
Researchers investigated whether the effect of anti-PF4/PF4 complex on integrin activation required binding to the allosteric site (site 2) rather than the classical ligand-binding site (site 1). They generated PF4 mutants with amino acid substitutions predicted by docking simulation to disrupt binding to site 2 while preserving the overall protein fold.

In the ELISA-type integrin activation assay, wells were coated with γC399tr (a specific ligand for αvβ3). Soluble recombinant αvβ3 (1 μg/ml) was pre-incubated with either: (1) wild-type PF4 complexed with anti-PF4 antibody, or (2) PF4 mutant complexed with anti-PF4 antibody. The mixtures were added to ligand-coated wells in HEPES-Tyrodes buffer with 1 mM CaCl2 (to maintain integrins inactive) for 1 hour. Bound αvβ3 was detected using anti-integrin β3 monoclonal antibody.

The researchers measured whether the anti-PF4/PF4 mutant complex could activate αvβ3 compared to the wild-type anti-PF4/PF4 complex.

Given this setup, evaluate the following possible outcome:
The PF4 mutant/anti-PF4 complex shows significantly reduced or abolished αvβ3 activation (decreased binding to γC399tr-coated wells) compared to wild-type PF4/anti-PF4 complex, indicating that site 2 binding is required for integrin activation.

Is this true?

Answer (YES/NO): YES